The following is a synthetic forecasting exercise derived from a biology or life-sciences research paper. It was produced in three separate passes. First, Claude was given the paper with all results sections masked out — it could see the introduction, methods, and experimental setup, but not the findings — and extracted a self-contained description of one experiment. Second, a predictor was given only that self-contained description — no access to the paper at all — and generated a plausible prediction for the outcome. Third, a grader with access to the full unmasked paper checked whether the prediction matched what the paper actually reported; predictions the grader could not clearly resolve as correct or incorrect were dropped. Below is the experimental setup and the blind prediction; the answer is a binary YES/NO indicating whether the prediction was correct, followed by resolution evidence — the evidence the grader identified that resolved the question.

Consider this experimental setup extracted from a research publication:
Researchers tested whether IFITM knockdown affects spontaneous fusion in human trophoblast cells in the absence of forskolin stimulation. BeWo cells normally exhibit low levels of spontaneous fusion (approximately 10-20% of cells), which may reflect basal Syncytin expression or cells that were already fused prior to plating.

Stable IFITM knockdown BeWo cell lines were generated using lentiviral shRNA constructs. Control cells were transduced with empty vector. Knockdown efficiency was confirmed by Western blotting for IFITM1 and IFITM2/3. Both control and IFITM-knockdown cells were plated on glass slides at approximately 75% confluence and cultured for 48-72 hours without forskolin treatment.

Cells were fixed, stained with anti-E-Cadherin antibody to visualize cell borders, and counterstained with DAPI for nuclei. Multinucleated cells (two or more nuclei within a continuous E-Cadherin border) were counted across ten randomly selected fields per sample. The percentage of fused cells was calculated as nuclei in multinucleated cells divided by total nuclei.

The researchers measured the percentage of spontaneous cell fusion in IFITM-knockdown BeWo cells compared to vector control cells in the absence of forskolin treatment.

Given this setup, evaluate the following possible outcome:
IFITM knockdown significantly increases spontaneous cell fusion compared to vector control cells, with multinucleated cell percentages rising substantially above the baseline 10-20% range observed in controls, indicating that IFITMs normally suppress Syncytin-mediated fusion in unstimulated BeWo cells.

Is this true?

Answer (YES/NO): YES